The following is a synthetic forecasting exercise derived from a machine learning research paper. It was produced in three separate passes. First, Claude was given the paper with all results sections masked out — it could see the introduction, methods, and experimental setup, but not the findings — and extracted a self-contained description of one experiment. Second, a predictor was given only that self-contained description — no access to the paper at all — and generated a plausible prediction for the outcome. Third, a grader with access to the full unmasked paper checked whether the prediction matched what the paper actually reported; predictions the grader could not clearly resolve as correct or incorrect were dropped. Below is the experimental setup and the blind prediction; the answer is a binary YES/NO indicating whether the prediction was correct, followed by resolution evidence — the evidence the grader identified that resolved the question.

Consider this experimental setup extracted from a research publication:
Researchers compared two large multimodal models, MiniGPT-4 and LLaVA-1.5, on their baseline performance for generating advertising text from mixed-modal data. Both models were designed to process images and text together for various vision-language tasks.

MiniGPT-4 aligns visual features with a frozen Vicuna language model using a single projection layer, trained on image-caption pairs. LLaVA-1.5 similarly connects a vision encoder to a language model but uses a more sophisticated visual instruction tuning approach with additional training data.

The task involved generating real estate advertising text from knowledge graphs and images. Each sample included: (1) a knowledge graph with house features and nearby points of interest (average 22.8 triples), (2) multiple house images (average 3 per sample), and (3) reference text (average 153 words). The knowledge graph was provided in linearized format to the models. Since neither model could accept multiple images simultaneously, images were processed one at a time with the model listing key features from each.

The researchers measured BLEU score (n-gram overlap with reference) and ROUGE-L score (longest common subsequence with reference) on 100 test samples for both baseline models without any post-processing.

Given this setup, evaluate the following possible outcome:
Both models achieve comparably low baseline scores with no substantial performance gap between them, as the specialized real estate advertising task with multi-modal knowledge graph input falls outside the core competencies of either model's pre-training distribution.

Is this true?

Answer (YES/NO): NO